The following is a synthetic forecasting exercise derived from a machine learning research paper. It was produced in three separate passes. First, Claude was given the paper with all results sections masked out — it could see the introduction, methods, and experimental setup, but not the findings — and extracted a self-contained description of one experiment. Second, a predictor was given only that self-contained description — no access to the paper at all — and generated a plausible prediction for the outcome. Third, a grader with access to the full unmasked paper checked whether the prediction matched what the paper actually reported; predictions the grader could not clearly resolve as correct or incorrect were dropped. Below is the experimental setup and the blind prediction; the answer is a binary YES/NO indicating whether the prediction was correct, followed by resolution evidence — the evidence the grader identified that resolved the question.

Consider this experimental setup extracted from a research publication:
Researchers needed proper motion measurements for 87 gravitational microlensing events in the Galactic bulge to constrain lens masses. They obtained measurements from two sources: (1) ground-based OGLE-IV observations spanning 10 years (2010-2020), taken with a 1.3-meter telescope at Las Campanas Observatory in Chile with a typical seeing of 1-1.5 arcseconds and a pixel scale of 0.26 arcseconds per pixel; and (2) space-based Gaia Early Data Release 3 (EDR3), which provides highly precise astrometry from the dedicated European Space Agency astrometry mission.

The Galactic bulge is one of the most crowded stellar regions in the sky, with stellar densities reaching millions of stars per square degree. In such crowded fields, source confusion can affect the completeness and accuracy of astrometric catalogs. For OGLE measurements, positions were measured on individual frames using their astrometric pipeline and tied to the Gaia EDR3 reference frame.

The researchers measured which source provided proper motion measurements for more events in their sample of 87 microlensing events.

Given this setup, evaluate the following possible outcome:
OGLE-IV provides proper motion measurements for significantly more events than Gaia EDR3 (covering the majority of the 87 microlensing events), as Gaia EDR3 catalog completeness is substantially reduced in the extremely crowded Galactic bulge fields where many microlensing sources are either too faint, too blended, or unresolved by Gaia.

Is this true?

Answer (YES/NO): YES